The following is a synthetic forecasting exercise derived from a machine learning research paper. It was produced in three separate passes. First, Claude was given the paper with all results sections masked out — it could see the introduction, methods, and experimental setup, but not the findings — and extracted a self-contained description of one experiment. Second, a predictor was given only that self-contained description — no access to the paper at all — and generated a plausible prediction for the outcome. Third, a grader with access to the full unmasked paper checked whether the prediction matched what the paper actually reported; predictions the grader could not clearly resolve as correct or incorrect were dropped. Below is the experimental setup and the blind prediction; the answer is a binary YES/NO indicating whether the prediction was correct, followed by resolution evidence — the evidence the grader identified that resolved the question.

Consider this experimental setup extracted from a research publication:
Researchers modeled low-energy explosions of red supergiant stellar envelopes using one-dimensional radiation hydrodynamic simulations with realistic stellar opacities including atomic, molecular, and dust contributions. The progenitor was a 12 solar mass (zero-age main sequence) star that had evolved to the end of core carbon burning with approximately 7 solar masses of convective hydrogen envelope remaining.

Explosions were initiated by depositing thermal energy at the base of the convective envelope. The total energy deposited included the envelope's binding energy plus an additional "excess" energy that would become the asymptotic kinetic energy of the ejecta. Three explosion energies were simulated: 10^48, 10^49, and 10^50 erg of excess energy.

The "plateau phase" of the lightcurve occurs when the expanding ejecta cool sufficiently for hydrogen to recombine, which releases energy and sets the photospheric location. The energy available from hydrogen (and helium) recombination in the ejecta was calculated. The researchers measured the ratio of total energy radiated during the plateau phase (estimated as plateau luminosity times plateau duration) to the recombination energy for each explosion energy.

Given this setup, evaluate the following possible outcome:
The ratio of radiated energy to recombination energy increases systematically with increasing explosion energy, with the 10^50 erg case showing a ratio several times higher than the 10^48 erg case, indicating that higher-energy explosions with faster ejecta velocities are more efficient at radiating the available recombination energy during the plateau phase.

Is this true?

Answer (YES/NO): YES